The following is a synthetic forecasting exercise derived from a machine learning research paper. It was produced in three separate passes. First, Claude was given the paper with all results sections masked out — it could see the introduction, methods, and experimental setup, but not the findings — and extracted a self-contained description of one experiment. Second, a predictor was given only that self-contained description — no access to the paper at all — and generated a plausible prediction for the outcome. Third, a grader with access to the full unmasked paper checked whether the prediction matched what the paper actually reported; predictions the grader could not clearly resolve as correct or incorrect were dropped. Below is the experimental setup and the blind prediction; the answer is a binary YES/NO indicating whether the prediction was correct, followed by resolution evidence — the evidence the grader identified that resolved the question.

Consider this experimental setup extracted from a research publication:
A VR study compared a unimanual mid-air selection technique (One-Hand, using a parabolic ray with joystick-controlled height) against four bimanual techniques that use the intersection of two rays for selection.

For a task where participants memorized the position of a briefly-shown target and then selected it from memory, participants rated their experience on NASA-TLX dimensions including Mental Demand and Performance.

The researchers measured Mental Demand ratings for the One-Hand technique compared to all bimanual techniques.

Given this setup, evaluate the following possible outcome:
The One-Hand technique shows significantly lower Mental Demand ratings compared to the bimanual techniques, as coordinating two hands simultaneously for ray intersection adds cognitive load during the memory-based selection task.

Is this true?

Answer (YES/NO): NO